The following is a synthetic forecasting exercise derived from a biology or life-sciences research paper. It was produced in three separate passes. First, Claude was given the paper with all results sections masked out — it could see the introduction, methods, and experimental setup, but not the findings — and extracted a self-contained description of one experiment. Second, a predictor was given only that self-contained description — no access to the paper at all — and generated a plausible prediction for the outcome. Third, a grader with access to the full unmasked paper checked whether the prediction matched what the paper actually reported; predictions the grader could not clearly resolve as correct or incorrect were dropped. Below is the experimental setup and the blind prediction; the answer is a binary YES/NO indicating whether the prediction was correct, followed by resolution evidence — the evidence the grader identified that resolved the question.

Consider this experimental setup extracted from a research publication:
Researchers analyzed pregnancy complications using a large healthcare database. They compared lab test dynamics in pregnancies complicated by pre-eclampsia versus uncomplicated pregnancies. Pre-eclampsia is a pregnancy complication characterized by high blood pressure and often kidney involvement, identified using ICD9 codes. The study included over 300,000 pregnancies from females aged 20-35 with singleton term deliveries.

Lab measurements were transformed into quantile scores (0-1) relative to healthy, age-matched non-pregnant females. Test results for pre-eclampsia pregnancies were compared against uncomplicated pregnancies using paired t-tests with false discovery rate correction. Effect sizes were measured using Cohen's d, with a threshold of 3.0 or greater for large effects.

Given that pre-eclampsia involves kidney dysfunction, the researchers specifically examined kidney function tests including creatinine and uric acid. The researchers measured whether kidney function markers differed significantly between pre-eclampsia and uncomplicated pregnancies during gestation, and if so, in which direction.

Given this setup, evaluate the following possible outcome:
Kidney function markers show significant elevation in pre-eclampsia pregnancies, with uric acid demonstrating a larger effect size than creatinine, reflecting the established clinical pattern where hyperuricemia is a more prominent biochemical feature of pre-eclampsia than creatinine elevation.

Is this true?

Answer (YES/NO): NO